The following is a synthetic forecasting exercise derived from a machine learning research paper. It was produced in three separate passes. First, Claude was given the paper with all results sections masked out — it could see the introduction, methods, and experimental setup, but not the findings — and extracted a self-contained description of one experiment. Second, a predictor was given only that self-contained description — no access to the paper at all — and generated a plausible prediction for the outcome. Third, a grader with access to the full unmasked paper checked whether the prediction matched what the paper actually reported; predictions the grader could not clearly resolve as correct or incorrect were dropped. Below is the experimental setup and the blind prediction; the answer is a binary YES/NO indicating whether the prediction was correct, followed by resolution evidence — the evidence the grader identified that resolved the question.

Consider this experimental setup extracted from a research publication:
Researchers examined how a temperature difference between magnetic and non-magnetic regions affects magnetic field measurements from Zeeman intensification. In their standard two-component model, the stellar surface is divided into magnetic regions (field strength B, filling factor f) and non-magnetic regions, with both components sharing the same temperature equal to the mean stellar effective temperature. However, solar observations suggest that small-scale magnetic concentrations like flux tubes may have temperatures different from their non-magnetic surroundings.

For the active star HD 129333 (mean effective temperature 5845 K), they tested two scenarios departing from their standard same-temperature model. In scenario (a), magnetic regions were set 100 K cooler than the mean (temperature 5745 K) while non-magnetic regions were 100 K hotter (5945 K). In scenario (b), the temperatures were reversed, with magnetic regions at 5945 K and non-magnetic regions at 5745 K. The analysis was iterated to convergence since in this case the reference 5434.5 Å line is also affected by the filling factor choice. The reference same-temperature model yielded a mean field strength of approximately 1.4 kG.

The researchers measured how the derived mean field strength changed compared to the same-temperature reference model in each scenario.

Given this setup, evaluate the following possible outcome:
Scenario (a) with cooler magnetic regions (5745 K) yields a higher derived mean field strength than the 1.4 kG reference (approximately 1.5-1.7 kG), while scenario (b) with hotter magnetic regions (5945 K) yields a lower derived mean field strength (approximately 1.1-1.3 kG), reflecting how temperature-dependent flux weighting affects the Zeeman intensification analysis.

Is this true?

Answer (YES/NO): YES